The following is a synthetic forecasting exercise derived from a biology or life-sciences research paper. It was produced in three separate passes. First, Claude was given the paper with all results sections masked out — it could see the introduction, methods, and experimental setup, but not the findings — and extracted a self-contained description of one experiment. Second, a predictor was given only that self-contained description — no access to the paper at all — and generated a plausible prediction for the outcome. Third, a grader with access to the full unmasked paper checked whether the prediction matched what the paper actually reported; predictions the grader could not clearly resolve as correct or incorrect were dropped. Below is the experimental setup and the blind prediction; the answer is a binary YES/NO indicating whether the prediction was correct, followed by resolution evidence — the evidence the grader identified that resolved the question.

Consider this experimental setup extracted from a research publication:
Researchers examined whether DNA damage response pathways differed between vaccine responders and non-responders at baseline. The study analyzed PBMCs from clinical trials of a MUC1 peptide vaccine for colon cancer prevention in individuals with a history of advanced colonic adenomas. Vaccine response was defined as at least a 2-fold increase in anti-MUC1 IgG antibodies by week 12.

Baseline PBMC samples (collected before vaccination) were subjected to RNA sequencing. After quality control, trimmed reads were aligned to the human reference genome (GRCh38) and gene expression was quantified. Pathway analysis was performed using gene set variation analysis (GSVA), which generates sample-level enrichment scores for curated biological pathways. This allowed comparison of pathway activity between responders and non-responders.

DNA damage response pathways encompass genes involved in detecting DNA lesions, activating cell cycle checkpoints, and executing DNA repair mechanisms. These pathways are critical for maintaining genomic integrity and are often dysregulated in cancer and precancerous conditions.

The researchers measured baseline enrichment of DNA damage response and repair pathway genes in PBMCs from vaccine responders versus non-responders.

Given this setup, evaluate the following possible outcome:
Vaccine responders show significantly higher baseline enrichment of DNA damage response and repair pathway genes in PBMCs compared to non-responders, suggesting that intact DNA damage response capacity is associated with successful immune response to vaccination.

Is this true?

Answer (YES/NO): NO